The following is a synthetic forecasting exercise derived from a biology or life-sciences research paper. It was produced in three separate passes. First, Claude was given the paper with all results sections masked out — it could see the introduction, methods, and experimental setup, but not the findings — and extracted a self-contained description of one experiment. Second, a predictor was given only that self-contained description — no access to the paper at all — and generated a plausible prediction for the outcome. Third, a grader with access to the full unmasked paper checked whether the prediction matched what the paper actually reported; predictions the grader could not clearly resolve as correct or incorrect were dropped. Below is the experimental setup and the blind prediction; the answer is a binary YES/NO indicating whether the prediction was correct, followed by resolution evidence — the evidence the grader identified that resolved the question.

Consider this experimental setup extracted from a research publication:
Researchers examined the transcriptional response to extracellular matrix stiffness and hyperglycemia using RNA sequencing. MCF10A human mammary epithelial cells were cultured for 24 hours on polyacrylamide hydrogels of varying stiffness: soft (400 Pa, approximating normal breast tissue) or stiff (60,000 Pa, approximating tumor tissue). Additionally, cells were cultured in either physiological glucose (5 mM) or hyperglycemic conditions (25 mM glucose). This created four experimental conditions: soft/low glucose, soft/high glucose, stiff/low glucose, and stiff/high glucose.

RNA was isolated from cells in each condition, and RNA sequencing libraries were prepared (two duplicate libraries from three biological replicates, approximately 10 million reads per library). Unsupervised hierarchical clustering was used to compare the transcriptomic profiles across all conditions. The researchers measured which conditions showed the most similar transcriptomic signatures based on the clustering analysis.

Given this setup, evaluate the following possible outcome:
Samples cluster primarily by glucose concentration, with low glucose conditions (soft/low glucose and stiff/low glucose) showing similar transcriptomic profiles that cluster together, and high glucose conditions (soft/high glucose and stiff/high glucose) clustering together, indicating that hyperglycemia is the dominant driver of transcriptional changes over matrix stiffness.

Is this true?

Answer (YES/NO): NO